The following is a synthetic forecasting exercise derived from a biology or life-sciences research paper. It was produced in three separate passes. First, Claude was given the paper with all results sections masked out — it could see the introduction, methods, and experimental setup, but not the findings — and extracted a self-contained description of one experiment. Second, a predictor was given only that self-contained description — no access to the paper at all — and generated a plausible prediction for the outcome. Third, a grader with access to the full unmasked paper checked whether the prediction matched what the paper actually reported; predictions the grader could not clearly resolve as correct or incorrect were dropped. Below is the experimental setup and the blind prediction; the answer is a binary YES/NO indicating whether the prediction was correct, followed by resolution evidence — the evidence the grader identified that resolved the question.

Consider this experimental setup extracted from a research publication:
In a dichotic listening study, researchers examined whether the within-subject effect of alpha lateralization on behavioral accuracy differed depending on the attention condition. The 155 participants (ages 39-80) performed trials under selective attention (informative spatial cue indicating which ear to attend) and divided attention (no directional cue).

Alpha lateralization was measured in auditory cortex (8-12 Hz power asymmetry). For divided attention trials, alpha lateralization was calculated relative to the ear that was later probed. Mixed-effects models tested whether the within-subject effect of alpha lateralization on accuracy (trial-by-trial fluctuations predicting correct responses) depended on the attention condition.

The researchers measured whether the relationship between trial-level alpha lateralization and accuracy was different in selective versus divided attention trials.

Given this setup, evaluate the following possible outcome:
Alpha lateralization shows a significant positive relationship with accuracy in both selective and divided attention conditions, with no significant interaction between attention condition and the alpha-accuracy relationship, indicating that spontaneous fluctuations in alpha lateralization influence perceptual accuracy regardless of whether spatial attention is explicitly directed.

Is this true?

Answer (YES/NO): NO